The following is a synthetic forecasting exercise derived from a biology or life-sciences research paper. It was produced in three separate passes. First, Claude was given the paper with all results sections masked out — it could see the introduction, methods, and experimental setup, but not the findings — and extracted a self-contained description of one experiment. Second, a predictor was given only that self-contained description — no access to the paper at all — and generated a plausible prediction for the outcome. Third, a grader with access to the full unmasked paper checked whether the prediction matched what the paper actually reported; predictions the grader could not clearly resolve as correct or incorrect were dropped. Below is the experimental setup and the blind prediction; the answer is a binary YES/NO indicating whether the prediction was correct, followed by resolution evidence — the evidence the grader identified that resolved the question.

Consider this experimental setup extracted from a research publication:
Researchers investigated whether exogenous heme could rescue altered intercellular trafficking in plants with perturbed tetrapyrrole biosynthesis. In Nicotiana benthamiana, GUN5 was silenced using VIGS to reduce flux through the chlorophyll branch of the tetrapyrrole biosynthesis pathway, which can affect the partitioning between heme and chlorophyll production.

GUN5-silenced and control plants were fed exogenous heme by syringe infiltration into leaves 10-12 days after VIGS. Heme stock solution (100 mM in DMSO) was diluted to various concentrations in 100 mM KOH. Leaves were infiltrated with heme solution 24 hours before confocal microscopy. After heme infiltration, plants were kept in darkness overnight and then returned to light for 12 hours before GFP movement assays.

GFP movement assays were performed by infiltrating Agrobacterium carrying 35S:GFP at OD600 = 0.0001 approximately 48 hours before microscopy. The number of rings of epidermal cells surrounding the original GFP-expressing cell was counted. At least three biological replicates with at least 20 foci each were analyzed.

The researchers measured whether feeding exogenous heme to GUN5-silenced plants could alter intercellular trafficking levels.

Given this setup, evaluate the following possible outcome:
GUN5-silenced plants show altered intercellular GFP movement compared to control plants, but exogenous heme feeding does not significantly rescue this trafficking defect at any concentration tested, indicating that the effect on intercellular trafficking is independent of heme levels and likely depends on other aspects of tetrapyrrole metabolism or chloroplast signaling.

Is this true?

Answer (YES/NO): NO